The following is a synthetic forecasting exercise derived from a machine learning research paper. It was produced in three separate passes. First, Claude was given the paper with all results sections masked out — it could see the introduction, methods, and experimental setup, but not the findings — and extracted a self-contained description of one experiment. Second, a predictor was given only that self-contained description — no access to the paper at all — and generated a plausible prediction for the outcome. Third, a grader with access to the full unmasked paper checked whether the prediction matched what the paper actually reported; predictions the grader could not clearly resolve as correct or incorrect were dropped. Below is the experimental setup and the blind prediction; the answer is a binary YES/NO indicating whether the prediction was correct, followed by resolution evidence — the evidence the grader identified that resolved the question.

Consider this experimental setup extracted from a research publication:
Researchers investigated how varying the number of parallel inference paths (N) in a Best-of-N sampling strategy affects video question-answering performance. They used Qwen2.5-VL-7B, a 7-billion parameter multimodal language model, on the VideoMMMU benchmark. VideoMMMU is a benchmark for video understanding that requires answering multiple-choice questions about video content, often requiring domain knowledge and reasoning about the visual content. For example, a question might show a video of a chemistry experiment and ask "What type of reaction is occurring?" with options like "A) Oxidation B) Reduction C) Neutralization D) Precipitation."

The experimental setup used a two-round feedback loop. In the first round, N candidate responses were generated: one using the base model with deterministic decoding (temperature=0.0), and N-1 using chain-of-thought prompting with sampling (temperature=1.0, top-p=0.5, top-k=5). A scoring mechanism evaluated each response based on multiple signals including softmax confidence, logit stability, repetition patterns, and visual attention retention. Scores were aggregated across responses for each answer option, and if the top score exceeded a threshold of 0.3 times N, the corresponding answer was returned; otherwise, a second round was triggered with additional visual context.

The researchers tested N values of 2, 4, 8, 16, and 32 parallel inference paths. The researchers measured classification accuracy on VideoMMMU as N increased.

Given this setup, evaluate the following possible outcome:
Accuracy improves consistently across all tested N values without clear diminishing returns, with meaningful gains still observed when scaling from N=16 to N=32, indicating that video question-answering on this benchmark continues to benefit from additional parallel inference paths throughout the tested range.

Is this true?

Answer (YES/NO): NO